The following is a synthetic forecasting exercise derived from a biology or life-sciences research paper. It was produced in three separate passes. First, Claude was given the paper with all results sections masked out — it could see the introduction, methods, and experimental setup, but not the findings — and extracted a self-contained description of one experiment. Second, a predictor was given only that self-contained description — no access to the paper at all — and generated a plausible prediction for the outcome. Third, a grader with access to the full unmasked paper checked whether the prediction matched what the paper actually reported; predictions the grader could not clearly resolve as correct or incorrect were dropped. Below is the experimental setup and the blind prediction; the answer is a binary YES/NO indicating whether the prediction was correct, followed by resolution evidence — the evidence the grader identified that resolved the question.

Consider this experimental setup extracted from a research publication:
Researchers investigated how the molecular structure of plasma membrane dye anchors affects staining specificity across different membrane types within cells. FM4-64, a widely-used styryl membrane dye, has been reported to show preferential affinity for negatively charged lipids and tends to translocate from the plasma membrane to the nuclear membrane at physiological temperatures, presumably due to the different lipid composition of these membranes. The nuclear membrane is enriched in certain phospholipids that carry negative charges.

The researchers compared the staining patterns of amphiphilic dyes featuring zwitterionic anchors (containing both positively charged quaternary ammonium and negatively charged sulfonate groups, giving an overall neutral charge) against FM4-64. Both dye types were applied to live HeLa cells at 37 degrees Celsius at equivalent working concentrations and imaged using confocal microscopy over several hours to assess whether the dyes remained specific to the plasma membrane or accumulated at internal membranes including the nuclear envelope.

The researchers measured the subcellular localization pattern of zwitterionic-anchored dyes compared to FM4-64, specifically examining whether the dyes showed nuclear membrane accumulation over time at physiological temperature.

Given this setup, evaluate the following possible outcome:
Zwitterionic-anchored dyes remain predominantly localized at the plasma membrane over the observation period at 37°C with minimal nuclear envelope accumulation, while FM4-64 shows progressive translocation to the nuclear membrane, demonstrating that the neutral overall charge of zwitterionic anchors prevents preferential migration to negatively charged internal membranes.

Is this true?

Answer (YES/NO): YES